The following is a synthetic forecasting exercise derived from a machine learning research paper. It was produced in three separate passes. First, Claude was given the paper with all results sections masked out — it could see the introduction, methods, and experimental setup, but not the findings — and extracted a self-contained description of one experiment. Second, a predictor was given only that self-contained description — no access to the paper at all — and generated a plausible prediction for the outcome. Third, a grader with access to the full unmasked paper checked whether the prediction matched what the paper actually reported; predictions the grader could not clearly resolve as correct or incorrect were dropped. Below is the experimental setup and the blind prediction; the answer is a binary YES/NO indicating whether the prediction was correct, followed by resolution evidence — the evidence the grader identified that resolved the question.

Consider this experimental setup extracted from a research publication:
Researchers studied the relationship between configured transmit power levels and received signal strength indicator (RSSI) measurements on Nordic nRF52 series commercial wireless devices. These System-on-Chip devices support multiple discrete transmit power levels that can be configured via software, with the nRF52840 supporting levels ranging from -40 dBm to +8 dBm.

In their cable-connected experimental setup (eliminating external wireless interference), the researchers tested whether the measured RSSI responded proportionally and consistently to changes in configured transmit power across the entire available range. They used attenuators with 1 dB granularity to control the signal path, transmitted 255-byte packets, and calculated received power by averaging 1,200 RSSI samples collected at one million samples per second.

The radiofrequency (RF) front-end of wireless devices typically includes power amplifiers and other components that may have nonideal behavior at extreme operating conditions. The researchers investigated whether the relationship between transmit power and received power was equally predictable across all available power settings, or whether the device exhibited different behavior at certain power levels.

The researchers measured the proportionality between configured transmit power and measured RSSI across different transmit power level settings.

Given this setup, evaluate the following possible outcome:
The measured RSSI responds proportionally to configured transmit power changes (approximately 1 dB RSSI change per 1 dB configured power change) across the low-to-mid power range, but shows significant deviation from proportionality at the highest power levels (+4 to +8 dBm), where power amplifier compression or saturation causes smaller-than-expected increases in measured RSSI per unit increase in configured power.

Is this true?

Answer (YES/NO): NO